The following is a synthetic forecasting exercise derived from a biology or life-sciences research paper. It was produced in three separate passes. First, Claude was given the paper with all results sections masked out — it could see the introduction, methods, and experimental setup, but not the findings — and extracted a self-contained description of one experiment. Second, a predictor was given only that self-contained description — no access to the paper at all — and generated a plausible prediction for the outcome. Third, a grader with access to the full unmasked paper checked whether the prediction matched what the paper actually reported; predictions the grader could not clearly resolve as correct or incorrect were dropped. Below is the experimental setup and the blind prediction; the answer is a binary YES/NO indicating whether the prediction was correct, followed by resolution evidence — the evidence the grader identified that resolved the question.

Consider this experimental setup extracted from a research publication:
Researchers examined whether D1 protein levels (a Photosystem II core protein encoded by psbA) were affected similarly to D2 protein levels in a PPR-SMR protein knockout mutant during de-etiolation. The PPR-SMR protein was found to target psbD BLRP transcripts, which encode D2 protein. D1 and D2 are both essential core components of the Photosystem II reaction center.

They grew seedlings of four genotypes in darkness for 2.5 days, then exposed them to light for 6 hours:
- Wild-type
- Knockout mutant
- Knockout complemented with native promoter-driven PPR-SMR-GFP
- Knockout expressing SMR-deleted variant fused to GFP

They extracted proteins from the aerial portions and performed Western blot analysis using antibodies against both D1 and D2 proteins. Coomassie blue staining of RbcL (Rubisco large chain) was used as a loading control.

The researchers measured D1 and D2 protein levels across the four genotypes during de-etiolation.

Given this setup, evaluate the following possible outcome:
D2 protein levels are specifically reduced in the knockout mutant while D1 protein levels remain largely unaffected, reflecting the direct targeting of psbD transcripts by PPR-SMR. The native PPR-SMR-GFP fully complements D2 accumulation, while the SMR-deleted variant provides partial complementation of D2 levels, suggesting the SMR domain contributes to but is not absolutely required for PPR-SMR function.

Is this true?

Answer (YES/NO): NO